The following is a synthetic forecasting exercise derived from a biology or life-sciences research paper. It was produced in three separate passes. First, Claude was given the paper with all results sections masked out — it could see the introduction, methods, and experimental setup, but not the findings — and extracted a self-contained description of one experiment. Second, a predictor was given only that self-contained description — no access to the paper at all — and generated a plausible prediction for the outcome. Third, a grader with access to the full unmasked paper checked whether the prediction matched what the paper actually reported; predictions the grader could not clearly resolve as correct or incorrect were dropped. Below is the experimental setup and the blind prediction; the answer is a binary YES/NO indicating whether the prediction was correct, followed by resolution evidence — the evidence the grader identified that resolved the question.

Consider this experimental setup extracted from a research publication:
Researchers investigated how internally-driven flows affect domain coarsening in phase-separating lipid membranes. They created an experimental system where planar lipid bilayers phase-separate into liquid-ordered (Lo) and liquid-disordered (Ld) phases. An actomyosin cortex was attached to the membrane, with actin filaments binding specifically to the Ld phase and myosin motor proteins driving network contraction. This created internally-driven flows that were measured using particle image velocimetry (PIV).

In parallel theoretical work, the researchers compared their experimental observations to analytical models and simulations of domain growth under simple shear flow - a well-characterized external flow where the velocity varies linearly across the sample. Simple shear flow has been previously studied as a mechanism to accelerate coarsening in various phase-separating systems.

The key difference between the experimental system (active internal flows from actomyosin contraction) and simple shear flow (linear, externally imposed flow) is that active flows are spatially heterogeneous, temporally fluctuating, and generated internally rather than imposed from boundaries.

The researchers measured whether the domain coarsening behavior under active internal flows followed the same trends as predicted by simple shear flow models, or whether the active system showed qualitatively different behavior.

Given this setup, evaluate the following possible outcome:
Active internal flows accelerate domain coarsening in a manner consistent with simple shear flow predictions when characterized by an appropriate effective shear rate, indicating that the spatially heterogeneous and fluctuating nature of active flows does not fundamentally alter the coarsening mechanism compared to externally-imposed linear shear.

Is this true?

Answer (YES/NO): YES